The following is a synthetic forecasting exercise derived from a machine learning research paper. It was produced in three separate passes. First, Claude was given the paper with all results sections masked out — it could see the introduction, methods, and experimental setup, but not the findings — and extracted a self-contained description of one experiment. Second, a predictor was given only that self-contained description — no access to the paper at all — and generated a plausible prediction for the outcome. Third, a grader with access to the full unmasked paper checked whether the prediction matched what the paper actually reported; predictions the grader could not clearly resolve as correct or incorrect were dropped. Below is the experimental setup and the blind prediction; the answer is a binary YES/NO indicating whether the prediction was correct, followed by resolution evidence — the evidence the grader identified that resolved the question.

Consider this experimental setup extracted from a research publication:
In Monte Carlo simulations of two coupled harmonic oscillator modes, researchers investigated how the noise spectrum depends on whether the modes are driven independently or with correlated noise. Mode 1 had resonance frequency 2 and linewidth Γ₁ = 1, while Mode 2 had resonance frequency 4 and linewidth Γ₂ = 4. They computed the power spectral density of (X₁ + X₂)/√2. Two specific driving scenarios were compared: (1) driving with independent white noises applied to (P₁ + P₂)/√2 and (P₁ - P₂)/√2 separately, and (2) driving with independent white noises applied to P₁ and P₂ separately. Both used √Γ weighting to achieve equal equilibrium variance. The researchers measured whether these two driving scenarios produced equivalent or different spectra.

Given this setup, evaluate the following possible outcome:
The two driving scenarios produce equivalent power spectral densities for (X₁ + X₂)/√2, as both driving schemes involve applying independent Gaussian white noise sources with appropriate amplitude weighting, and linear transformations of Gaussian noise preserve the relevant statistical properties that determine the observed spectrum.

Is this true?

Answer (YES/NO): YES